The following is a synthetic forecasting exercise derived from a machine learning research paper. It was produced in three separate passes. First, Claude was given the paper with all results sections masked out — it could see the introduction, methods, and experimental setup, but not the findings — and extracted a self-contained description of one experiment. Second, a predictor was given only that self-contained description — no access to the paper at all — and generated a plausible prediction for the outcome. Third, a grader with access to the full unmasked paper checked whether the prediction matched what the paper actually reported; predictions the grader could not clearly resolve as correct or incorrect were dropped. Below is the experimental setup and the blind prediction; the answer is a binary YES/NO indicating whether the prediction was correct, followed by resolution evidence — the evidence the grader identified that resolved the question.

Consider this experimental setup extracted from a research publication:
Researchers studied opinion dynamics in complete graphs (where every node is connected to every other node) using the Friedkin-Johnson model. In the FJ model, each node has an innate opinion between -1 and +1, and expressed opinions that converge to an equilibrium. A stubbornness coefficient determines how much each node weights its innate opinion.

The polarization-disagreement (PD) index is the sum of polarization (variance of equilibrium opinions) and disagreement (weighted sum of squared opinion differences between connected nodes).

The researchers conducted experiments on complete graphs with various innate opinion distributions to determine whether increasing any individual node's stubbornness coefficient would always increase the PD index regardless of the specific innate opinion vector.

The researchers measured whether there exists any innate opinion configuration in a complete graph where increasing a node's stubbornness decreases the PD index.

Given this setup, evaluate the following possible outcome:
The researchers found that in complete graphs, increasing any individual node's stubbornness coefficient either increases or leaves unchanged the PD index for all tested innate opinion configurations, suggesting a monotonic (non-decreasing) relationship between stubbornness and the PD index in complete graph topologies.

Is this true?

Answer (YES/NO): YES